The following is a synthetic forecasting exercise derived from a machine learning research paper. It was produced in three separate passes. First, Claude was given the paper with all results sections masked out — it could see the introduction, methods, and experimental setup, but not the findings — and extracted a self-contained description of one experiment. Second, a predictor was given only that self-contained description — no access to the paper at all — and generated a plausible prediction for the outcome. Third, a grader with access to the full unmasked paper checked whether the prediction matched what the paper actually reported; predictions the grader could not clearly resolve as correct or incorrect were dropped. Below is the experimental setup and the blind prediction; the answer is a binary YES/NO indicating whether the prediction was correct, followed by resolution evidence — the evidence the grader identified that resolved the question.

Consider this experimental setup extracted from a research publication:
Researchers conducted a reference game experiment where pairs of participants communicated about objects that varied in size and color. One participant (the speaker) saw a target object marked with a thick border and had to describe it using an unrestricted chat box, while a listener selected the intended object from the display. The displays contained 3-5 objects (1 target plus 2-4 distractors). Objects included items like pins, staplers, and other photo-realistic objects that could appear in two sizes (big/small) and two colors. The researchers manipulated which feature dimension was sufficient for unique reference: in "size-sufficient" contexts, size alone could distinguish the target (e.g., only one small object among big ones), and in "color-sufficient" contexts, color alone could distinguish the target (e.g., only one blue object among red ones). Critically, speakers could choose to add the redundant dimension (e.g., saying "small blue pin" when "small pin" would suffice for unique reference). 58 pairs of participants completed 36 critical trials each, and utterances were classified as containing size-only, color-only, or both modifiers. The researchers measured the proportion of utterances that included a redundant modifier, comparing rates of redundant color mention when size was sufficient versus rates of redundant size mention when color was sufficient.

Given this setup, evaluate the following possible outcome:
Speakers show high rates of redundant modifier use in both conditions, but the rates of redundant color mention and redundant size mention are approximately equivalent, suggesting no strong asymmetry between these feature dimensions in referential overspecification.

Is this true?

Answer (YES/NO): NO